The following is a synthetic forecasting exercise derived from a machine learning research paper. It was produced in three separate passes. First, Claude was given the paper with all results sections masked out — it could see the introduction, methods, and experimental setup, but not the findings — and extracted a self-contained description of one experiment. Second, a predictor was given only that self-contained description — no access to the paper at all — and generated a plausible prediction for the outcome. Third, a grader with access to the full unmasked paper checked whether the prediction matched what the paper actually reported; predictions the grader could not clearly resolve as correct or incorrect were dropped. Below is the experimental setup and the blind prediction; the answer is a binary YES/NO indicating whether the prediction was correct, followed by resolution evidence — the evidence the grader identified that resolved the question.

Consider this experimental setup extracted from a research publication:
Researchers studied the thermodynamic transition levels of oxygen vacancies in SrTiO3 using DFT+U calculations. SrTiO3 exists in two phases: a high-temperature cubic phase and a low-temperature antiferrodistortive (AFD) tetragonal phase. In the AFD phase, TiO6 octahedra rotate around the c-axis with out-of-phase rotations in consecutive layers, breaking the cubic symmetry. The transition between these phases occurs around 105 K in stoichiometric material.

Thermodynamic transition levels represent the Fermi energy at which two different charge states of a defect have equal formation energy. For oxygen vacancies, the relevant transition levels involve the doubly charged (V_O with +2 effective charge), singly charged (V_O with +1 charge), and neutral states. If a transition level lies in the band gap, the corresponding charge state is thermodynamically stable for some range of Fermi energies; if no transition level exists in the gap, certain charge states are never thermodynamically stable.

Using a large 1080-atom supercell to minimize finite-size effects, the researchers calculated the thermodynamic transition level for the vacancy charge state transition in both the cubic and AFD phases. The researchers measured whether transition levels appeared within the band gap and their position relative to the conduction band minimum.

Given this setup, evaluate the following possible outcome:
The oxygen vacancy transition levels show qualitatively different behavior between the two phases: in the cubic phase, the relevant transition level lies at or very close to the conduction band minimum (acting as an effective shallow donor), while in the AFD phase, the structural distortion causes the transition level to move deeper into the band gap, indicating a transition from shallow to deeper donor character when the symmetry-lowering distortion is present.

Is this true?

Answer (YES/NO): YES